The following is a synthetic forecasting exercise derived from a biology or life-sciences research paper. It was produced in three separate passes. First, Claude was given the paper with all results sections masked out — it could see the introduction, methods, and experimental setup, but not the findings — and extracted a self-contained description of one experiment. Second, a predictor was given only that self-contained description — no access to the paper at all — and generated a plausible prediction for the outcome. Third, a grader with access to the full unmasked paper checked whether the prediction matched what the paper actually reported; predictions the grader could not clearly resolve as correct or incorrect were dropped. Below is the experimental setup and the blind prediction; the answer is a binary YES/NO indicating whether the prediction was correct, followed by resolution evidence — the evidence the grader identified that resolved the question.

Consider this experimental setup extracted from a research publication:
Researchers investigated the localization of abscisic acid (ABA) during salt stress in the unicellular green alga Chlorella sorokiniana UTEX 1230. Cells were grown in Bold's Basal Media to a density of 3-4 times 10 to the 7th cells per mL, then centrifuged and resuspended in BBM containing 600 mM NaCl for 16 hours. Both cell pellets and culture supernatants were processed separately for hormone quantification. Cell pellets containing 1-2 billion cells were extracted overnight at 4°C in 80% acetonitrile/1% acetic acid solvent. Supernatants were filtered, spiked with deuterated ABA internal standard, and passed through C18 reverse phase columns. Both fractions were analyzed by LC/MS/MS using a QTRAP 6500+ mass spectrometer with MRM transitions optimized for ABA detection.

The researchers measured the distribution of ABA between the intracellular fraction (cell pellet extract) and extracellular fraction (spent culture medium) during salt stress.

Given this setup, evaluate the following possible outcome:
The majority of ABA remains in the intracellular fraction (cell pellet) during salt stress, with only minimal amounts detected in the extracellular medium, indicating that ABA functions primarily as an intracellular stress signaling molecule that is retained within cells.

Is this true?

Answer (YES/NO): NO